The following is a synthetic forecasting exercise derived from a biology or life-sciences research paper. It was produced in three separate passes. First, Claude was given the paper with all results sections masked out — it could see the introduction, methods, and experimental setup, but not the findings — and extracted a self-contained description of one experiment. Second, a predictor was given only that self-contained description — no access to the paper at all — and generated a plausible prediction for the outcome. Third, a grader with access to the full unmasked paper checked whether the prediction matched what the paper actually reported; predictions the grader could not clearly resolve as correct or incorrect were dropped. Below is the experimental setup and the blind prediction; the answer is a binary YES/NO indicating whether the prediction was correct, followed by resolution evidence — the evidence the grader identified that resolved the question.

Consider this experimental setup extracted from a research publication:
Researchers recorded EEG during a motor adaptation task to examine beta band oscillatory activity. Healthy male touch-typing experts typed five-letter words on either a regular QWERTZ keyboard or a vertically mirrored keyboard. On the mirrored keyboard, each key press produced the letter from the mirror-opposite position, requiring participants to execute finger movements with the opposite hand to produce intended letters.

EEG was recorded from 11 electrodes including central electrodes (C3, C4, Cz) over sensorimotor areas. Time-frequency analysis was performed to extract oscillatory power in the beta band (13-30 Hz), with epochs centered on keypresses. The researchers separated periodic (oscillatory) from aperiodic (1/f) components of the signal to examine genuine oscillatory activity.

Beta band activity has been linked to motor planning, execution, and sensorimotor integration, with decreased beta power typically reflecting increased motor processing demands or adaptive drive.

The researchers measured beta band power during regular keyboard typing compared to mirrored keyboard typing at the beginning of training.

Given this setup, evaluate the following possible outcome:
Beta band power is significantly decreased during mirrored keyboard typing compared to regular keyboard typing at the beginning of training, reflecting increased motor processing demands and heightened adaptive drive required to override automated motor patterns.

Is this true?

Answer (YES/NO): NO